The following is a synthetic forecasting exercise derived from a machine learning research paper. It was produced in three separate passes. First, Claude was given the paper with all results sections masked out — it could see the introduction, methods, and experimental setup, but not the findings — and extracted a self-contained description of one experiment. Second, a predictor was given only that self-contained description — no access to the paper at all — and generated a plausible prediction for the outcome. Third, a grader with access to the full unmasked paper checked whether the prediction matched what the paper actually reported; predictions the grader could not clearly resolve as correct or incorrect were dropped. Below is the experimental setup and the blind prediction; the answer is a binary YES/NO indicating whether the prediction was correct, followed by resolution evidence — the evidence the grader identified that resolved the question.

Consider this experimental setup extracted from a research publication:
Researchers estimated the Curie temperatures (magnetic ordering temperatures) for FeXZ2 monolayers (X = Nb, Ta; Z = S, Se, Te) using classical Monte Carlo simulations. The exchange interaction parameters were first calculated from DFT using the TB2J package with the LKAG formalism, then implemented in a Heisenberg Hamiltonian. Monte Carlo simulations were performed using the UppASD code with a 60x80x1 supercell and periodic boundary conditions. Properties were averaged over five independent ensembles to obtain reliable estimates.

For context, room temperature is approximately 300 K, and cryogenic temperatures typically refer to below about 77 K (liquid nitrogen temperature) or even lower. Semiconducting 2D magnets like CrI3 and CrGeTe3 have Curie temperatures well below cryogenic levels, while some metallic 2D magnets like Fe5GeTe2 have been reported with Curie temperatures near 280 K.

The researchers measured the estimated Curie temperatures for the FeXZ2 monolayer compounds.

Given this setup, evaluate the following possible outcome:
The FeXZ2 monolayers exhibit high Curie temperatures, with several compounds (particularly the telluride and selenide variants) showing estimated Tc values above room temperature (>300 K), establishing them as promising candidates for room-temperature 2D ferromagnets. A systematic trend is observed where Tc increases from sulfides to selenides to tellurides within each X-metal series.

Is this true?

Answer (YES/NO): NO